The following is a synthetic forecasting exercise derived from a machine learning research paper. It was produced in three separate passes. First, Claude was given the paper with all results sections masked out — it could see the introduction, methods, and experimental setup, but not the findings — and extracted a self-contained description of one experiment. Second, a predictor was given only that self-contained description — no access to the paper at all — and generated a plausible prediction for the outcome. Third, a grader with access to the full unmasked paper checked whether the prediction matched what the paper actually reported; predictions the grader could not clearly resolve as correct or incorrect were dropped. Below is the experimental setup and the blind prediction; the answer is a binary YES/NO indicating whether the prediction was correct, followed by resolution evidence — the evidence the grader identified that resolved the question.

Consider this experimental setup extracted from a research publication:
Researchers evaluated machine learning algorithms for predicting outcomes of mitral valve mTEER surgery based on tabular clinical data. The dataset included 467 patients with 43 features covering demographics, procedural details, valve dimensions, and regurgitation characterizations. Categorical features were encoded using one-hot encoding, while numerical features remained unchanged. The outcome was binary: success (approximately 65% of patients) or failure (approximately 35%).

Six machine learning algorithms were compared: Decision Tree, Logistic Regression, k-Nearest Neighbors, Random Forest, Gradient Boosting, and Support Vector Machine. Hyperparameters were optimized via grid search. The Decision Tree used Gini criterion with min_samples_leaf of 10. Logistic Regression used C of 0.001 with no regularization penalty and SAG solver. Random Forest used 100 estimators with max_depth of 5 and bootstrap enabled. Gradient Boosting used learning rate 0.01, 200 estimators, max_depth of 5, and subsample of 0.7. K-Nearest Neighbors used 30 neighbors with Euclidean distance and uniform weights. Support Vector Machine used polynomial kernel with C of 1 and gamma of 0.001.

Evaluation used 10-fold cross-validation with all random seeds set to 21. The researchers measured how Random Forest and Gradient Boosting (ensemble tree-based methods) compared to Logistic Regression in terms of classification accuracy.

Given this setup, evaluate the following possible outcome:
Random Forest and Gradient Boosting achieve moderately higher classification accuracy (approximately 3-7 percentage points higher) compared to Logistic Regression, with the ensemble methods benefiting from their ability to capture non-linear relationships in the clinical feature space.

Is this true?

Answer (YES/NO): NO